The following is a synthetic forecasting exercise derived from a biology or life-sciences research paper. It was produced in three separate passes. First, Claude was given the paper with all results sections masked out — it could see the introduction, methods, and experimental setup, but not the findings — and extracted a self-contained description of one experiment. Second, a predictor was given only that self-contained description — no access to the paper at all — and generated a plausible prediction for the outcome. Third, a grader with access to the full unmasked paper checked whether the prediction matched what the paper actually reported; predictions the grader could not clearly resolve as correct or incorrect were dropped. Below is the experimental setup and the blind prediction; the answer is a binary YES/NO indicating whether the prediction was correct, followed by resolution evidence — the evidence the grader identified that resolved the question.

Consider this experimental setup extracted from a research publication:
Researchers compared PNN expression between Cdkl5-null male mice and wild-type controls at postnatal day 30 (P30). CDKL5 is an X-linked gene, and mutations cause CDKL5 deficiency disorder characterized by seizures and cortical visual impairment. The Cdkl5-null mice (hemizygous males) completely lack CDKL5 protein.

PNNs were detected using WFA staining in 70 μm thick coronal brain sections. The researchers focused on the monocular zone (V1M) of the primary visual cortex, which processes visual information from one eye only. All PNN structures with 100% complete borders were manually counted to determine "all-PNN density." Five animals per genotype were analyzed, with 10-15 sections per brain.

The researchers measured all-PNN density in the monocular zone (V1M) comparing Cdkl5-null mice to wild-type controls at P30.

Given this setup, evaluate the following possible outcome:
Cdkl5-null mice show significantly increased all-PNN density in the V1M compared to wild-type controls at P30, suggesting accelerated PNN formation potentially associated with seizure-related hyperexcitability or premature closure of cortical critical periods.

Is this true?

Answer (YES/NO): NO